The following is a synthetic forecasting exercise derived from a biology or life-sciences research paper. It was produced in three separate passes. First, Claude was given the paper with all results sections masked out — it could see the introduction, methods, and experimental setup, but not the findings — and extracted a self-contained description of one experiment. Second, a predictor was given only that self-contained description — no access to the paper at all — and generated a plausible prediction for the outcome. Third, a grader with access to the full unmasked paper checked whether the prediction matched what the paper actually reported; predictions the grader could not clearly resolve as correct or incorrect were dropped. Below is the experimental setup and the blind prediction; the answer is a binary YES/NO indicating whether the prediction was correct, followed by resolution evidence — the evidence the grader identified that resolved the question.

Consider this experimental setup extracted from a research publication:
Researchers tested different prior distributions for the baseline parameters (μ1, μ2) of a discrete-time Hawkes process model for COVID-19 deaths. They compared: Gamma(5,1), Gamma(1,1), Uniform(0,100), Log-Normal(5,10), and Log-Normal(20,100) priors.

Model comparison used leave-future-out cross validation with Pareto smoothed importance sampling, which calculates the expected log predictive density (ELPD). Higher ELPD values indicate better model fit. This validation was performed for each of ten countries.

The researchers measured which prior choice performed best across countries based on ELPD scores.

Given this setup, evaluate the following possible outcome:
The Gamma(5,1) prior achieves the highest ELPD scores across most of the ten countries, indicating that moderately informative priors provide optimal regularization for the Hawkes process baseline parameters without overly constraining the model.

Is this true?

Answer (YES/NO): YES